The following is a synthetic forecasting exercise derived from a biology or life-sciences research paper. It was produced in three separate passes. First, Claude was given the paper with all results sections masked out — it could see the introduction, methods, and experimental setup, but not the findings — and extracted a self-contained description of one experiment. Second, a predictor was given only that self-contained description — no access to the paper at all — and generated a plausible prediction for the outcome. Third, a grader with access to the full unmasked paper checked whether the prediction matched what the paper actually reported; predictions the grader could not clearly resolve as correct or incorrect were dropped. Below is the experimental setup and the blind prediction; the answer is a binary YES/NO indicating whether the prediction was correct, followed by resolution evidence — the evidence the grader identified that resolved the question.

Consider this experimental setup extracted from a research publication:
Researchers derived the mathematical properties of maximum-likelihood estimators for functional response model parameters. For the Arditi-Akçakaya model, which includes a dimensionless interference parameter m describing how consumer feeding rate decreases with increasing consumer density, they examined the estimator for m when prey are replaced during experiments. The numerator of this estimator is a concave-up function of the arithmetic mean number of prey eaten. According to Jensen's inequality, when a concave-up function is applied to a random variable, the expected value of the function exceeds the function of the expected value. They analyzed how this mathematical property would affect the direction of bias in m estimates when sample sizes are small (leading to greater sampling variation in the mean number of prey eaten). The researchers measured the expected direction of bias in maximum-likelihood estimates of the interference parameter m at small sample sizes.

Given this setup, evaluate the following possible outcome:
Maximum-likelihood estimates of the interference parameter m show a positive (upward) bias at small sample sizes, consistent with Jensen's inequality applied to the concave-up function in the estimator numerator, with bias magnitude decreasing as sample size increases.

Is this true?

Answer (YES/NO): YES